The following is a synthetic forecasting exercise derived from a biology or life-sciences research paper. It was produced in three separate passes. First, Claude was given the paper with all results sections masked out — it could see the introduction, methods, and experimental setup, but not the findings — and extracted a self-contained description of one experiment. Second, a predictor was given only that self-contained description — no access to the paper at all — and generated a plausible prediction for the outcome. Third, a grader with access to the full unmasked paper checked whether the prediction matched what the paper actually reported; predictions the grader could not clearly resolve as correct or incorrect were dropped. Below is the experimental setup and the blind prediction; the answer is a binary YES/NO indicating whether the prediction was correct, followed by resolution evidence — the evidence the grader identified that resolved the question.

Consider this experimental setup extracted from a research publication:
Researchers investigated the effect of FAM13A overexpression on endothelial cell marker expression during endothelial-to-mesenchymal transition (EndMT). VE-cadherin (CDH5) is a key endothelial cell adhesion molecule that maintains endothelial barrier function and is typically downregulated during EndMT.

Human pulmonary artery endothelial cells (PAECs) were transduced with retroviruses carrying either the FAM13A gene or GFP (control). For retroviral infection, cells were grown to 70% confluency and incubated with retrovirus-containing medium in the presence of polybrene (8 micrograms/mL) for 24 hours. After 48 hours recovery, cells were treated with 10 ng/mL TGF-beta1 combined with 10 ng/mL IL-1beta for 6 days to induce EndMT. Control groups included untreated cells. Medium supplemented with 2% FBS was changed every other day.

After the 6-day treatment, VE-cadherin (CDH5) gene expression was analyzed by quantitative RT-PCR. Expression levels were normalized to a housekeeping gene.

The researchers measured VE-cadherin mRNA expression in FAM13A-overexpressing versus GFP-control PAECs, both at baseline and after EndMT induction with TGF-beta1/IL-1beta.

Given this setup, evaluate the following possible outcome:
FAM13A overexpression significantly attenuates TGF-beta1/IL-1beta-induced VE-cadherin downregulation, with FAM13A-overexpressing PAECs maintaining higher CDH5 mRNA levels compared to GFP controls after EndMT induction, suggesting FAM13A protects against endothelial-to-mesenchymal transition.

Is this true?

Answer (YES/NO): NO